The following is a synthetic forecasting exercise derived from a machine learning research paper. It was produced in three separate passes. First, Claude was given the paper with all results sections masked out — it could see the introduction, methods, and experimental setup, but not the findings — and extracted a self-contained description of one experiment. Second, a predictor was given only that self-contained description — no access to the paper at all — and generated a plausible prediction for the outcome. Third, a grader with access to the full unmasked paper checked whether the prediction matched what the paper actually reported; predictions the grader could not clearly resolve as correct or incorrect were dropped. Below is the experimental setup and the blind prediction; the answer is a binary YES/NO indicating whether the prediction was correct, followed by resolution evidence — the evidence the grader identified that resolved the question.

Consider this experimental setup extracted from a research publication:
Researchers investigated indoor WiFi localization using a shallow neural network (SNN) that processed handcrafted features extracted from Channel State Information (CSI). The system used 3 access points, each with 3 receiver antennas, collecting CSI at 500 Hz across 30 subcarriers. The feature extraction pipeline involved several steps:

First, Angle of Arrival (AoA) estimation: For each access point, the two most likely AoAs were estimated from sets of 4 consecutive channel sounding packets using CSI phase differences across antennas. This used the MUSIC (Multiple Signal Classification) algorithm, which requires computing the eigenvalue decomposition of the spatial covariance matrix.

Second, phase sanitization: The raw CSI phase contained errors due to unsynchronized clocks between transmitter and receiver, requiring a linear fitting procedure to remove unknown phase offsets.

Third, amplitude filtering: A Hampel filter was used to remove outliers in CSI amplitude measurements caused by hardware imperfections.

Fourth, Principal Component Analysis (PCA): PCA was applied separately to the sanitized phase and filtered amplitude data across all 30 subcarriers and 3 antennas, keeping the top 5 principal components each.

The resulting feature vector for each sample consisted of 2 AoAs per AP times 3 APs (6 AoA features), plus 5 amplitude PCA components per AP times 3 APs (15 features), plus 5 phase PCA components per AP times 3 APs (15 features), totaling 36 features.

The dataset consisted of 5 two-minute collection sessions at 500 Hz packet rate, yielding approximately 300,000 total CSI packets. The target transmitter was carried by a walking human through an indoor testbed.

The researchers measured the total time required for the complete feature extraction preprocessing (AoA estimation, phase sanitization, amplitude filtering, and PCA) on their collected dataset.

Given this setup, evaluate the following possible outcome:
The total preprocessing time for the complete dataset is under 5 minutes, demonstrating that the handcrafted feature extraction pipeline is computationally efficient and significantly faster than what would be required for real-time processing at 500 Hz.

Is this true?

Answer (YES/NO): NO